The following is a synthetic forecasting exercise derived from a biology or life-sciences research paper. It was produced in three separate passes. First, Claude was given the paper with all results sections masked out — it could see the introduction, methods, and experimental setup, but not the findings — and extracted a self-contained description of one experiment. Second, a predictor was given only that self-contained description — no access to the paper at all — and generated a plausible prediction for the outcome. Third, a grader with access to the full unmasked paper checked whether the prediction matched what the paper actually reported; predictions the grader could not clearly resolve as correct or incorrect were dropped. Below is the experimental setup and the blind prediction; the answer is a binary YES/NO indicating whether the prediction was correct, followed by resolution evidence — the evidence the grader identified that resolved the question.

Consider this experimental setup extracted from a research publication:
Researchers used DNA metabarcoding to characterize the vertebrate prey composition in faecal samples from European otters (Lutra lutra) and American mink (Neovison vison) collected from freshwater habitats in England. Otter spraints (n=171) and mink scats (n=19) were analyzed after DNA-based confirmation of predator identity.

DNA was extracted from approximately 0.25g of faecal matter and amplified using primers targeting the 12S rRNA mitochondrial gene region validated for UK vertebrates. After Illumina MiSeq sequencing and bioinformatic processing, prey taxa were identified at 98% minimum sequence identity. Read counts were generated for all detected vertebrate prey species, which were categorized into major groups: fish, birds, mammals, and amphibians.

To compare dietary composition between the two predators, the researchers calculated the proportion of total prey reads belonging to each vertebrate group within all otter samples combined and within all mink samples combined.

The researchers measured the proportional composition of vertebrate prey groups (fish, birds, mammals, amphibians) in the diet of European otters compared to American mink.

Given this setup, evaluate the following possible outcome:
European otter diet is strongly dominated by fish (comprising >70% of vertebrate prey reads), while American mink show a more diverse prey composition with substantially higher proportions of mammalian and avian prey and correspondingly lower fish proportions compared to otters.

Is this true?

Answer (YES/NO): YES